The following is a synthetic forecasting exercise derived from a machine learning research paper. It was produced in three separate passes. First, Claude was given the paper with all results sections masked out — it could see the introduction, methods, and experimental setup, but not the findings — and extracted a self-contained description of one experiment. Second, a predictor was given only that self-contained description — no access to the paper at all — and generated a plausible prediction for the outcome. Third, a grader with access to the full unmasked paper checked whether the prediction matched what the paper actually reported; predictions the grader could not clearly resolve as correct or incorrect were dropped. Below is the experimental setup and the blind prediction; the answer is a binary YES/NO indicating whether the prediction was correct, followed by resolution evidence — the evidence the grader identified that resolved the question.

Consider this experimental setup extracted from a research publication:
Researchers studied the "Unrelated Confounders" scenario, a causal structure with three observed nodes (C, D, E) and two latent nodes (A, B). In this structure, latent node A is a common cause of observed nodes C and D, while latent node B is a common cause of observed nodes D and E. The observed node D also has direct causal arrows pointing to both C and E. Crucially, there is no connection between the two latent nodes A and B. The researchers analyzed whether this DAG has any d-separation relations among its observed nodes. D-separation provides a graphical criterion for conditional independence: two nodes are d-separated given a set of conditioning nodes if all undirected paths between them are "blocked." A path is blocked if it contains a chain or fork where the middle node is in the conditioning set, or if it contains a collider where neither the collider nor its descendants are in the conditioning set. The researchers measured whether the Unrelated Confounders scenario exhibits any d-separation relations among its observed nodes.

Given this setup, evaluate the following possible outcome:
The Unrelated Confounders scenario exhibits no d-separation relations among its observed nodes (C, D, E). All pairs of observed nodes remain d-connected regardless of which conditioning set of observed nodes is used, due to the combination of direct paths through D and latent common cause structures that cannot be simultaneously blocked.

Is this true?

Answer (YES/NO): YES